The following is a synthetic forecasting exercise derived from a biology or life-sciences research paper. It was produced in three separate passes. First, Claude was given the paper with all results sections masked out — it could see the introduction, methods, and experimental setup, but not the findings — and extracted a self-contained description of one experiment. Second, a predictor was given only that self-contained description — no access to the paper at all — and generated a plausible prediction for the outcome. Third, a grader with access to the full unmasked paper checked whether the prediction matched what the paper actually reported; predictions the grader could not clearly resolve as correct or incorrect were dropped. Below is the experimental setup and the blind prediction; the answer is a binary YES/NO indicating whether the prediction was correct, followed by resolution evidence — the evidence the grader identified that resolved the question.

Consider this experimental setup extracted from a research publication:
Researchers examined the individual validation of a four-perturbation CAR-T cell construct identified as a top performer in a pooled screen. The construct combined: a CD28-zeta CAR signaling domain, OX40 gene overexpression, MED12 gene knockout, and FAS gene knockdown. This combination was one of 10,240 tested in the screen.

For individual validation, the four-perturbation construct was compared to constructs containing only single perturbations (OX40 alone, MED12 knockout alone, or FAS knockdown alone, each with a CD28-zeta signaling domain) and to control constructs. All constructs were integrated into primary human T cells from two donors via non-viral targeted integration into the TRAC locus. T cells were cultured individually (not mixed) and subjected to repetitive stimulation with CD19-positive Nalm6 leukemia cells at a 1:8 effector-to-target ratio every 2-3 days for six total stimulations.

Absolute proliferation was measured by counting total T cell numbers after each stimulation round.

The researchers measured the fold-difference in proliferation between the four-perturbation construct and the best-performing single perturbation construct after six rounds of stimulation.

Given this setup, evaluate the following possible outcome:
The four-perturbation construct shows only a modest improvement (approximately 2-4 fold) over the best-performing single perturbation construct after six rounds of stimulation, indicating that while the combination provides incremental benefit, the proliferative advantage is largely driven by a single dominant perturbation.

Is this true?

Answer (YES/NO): NO